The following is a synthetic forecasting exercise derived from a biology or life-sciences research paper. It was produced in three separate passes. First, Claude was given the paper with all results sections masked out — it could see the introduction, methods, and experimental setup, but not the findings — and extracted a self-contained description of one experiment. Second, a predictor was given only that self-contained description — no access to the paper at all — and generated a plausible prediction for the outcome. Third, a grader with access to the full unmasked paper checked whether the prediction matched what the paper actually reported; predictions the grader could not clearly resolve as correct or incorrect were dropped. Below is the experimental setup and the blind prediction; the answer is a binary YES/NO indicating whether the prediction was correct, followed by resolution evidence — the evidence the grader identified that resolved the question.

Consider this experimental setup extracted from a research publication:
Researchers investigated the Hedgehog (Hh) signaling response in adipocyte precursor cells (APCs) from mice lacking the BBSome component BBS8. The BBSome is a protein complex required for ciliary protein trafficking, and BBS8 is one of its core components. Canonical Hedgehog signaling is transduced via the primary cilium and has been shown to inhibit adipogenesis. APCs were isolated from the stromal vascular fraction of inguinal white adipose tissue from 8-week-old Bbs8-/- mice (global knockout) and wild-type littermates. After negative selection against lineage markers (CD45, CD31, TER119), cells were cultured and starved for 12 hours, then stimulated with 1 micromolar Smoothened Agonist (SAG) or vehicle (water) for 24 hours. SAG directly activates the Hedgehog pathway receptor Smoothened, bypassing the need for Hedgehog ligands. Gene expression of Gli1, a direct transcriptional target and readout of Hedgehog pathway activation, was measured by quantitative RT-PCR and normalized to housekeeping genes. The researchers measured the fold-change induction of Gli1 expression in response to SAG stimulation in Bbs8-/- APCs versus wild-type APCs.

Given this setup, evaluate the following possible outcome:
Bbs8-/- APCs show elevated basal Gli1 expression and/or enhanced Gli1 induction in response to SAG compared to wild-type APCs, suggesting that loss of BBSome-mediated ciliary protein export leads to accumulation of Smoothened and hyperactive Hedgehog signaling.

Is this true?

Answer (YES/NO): YES